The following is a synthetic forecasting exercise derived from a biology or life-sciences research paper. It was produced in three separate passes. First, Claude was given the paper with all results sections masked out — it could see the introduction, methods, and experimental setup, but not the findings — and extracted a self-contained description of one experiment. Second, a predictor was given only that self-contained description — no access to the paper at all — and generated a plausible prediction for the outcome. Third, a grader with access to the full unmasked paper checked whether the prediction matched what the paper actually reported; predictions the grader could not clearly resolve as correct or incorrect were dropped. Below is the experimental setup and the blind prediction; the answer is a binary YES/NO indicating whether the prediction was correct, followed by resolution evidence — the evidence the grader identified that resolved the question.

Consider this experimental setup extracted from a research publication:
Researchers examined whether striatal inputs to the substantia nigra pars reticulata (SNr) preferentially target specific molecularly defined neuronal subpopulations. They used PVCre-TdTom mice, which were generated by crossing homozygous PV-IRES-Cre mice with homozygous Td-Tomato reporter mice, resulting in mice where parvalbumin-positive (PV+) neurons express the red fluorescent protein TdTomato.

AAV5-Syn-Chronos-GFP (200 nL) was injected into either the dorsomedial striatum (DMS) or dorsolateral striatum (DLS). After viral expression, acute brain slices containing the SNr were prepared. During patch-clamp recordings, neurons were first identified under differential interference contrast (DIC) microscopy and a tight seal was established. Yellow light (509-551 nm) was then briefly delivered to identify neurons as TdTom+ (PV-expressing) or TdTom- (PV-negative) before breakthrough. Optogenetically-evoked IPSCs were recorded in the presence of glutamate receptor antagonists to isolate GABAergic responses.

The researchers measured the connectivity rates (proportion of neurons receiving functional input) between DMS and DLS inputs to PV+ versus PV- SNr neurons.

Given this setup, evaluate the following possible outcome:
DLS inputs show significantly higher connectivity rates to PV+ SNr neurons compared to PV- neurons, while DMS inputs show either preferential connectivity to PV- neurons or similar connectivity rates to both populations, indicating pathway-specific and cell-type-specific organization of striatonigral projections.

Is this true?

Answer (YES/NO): YES